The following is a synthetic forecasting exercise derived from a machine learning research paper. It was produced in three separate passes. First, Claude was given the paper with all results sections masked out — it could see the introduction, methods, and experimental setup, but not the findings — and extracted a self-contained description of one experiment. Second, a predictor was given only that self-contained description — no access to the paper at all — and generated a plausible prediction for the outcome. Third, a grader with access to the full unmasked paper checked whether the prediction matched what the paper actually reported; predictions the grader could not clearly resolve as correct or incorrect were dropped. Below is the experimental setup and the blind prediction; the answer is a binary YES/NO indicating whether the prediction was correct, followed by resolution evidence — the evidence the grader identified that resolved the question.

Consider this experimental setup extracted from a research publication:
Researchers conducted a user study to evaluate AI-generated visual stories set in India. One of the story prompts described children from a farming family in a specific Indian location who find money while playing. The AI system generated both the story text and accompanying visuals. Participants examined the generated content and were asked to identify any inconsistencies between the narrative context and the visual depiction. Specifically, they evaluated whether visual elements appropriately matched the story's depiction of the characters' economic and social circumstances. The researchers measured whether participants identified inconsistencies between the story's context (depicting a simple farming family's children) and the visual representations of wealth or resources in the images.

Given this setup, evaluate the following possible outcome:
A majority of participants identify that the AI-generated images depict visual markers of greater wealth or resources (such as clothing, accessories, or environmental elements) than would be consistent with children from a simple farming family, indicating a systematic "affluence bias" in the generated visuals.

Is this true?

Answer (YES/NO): NO